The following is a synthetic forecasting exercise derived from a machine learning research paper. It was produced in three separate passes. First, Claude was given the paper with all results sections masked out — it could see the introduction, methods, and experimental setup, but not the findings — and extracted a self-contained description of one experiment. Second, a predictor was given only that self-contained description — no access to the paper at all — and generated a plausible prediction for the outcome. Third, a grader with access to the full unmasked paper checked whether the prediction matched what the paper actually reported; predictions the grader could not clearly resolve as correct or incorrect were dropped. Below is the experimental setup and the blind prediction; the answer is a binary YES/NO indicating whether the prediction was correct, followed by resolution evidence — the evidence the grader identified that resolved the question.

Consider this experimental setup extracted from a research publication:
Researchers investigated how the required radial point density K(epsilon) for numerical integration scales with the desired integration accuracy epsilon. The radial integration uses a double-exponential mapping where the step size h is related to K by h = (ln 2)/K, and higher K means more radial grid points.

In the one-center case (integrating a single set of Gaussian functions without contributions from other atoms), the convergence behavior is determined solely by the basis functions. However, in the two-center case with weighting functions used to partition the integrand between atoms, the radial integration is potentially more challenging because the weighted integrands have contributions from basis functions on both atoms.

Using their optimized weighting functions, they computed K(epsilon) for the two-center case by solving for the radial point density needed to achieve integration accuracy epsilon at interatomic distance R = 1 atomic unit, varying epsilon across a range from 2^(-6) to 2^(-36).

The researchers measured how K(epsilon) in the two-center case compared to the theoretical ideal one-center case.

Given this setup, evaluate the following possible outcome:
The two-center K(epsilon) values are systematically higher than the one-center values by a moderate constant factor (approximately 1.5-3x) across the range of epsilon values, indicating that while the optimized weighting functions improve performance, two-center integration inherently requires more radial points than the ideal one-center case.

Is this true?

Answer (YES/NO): NO